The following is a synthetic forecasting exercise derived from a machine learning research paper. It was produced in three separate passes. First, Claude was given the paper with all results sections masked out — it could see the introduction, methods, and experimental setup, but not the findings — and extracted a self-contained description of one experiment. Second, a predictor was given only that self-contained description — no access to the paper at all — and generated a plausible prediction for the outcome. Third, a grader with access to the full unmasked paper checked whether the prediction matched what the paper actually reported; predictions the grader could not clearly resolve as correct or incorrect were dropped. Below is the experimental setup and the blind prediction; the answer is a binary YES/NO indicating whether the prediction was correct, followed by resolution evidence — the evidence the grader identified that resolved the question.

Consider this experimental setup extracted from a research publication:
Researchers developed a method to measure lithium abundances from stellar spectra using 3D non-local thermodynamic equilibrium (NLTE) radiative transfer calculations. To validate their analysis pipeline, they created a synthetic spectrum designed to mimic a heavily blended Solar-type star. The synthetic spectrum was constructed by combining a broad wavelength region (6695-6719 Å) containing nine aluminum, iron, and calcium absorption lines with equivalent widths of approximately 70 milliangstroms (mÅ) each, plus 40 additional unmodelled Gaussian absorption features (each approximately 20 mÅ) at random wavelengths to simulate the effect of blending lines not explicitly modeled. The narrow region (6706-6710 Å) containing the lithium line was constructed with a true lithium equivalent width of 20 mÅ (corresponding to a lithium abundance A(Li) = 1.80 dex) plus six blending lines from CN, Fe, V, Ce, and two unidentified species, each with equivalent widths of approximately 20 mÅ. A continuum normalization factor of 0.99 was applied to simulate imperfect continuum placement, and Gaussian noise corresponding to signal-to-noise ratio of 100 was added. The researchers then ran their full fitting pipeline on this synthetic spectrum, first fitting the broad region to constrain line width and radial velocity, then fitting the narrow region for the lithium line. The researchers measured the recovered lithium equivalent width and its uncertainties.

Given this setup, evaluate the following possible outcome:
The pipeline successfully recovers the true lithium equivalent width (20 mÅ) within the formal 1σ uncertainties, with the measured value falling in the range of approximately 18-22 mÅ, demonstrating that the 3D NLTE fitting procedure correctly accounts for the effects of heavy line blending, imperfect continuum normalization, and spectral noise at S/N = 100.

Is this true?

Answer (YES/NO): NO